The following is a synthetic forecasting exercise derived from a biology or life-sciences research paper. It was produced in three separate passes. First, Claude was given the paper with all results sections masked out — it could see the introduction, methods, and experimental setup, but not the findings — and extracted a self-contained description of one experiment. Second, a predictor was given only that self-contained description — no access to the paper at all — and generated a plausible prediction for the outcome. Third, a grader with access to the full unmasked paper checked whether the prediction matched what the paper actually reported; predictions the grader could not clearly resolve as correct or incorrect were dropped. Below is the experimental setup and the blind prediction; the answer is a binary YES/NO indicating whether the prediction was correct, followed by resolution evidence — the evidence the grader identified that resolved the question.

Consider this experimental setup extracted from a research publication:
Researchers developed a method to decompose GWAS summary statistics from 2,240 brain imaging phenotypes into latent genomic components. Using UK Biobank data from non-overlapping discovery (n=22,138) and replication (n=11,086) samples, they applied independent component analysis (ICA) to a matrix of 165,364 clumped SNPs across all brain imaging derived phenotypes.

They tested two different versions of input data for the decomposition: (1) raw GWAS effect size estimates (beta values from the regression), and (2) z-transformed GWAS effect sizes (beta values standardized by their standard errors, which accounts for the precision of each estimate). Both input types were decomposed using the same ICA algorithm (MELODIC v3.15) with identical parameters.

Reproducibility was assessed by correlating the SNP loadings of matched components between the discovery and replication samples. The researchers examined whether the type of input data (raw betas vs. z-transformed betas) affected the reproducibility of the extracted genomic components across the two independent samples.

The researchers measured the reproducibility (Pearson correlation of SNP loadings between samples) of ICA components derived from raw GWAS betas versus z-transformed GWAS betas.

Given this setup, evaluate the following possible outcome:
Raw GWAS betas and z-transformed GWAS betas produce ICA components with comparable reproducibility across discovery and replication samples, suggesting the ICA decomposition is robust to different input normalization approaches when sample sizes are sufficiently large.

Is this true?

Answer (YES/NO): NO